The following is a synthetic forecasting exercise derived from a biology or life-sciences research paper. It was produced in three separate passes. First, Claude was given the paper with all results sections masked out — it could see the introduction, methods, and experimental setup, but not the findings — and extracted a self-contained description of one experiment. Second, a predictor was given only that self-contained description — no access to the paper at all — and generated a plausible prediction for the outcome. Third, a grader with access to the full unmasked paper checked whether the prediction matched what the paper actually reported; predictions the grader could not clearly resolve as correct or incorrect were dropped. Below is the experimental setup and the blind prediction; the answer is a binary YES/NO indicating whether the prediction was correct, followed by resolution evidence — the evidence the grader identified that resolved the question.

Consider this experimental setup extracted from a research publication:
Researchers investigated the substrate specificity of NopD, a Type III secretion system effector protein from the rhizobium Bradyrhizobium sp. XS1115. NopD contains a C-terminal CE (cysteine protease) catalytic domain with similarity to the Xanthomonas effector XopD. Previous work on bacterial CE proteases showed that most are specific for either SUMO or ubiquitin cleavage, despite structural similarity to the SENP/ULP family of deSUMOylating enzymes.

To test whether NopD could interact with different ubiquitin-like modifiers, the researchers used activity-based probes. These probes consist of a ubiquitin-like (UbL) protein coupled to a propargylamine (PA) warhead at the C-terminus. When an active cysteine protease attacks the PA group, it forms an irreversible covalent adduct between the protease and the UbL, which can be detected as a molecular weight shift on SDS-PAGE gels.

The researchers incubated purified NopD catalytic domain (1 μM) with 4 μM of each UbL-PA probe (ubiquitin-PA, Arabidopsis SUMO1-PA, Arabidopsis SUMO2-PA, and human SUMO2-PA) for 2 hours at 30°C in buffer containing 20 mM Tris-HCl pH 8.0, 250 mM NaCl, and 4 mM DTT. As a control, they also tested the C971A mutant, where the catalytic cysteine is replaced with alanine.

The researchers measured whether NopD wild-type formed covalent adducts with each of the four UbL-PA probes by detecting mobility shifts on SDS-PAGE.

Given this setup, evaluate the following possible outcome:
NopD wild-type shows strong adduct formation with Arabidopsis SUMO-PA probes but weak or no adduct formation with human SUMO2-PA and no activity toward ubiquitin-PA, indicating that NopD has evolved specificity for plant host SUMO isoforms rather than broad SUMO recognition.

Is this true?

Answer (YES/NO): NO